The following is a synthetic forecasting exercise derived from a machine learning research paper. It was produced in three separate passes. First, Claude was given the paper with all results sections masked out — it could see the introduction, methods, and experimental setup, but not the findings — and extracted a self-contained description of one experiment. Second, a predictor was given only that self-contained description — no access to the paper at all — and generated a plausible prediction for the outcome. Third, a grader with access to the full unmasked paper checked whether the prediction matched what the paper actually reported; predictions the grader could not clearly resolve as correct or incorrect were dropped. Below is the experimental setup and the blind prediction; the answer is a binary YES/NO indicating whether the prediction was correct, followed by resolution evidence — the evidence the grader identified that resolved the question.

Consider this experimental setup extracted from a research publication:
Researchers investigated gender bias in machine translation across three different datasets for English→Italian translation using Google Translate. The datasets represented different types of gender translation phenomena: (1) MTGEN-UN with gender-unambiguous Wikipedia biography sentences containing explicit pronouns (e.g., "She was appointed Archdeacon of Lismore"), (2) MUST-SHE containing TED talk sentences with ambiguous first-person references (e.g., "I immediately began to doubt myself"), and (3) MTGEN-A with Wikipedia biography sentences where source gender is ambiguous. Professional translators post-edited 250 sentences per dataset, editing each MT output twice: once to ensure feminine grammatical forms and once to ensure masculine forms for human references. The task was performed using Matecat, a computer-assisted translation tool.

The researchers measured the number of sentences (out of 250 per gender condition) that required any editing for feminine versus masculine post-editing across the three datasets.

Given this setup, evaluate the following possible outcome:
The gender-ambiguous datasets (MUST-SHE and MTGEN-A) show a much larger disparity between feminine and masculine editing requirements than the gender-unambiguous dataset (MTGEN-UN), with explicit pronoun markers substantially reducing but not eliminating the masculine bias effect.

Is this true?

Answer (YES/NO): YES